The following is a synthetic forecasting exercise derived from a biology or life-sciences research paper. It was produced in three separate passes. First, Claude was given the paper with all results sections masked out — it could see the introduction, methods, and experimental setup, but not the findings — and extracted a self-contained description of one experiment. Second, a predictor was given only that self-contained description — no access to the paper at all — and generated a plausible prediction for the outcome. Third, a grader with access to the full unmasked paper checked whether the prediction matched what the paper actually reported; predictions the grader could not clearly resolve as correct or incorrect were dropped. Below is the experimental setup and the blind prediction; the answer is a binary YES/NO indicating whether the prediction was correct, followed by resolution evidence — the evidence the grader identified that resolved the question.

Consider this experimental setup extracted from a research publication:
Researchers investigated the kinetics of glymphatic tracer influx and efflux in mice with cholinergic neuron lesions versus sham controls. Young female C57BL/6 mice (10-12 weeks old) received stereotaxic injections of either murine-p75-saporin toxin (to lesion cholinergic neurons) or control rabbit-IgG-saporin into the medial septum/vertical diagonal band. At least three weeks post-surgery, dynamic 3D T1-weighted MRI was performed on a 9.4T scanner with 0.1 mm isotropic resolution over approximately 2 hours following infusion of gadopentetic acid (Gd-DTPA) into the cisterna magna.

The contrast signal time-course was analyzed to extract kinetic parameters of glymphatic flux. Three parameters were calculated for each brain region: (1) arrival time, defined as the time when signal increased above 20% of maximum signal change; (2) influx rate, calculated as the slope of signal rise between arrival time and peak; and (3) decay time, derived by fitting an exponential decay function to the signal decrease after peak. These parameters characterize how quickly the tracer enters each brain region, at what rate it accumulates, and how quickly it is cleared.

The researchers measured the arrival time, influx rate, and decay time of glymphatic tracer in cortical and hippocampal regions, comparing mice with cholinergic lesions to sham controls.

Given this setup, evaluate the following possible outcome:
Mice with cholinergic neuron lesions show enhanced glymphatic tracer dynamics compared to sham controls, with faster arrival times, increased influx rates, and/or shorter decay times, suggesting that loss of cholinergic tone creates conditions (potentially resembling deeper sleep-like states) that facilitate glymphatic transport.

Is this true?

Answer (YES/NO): NO